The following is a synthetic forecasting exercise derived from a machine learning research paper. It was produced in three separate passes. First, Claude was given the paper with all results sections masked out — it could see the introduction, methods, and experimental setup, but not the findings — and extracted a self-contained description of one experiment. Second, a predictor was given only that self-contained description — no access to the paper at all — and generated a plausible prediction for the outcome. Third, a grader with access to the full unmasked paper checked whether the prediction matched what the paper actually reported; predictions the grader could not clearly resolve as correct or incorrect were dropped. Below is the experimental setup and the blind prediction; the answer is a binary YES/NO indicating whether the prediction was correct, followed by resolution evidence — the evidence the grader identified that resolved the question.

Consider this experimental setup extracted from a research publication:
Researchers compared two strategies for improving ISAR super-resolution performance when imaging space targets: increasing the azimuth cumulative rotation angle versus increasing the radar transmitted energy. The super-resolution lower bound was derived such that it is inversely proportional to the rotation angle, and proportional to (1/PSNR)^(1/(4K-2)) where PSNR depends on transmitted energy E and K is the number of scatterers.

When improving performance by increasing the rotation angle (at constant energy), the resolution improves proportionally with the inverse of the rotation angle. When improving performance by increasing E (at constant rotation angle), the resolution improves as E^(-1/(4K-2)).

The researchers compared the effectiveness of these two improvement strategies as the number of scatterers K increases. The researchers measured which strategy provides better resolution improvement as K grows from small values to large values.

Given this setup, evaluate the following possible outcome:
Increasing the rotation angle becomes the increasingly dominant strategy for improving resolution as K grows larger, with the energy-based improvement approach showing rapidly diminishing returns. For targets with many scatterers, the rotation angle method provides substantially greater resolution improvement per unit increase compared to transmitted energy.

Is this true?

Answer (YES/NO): YES